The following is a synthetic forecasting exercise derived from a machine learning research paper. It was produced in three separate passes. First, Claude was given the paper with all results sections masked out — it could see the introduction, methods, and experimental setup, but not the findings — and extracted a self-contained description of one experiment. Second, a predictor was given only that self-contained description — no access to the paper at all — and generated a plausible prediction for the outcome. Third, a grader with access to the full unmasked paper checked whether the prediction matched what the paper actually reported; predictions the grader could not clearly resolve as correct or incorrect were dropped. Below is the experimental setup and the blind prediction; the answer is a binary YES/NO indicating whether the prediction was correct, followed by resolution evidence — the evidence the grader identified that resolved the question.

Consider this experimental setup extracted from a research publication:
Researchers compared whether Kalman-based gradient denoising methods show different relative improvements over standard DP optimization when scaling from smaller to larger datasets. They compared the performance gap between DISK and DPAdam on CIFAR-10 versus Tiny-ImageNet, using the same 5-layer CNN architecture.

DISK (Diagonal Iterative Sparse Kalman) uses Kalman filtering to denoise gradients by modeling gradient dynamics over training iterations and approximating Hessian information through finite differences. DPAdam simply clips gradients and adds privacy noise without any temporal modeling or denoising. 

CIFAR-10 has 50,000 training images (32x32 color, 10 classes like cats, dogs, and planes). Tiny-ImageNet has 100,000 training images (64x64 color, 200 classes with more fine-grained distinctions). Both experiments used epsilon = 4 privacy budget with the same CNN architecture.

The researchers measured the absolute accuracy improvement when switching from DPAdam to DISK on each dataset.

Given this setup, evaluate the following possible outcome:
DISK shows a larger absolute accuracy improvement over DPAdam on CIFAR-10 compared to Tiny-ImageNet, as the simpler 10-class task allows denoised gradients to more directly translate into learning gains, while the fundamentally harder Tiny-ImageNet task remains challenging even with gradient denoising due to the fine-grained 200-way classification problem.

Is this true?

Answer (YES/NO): NO